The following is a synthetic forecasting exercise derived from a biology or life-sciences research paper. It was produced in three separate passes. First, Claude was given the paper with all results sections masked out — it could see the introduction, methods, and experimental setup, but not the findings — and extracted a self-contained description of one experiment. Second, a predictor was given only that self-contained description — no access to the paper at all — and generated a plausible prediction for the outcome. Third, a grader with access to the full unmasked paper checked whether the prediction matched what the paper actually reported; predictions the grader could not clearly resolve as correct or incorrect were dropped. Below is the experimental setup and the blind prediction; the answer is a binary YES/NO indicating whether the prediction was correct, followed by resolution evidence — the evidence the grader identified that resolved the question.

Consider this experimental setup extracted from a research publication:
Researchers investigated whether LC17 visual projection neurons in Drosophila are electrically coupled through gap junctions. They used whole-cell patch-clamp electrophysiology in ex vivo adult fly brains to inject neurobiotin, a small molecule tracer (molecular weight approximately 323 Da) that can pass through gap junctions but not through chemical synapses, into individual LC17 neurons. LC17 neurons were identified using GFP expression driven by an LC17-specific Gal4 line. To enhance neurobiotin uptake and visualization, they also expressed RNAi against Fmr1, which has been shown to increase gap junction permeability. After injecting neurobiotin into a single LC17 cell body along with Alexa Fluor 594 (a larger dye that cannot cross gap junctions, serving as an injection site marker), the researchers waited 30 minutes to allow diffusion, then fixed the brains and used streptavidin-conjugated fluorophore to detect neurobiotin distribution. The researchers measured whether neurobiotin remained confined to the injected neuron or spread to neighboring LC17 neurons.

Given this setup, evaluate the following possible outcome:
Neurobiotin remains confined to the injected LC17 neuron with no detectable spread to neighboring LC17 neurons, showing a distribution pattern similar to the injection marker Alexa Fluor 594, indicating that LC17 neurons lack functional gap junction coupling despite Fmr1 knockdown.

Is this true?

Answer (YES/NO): NO